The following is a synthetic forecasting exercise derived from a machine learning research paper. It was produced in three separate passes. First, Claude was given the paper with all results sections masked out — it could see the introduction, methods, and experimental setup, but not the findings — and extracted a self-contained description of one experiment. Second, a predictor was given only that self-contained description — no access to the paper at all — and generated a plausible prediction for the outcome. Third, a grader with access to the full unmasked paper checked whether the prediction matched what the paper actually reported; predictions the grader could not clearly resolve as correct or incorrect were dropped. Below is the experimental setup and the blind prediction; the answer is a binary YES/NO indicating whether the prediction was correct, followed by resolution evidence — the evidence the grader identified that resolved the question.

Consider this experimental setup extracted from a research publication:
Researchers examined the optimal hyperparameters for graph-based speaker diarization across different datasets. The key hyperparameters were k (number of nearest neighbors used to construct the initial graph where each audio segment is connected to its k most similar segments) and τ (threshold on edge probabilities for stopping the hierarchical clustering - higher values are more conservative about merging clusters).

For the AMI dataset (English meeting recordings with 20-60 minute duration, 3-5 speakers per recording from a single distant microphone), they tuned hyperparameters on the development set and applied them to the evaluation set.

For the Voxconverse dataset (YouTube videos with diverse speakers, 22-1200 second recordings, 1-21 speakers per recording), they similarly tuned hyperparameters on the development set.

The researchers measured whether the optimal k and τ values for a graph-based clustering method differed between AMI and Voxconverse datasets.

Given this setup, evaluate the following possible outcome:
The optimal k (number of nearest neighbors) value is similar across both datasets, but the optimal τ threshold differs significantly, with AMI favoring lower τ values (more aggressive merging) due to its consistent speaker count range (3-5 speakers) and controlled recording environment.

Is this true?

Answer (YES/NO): NO